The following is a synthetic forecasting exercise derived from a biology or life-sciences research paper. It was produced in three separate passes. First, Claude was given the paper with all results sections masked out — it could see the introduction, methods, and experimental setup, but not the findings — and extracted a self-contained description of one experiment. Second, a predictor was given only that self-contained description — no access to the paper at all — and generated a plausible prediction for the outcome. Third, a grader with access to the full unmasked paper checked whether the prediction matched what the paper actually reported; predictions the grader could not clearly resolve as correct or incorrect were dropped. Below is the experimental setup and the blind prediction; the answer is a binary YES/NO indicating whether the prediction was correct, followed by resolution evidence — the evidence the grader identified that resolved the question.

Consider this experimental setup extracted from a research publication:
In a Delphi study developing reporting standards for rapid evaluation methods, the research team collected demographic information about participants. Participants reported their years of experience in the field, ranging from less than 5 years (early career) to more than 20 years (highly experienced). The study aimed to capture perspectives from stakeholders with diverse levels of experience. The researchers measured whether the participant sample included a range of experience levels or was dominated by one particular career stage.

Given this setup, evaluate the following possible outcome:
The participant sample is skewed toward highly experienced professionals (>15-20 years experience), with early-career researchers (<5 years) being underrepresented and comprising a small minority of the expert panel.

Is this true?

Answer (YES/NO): NO